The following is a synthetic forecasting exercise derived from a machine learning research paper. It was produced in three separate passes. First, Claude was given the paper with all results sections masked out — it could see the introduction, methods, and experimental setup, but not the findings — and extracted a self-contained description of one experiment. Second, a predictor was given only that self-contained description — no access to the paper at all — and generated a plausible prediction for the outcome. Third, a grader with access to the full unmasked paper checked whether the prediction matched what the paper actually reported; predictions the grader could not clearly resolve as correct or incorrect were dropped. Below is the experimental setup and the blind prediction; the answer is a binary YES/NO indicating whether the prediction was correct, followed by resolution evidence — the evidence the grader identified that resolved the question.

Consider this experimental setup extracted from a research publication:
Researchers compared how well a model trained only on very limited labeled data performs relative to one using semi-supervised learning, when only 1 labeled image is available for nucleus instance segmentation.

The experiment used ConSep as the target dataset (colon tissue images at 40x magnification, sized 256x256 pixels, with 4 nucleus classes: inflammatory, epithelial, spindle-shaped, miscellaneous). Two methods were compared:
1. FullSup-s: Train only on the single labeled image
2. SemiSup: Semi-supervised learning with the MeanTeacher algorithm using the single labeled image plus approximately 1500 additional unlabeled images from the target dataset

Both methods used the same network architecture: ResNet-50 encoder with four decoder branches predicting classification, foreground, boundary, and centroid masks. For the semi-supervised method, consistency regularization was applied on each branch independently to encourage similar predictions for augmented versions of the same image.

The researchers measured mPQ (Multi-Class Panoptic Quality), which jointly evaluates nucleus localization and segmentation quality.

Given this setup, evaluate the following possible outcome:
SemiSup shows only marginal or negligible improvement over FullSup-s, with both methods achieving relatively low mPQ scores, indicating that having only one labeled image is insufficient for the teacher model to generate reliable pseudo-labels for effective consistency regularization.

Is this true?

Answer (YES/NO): YES